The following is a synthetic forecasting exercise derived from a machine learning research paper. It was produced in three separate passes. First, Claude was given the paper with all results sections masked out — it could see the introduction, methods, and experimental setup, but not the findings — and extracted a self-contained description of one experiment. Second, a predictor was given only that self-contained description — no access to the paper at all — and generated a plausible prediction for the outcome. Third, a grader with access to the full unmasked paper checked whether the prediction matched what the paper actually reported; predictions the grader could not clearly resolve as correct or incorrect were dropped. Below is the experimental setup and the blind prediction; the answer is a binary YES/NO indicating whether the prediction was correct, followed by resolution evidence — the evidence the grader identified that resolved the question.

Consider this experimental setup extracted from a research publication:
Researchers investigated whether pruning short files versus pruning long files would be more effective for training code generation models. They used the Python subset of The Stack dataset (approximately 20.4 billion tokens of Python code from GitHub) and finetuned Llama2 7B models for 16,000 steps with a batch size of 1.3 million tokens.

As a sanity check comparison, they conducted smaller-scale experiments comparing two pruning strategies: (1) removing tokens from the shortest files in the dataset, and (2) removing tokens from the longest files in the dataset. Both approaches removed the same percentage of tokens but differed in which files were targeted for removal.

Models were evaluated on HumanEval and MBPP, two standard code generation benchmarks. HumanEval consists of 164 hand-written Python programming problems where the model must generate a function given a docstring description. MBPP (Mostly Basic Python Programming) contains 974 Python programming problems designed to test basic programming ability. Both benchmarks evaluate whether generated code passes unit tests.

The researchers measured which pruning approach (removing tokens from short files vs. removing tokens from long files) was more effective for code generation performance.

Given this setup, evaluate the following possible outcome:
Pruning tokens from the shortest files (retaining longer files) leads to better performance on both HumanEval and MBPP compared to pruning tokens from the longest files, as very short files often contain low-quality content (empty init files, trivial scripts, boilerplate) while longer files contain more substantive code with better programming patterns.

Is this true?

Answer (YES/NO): NO